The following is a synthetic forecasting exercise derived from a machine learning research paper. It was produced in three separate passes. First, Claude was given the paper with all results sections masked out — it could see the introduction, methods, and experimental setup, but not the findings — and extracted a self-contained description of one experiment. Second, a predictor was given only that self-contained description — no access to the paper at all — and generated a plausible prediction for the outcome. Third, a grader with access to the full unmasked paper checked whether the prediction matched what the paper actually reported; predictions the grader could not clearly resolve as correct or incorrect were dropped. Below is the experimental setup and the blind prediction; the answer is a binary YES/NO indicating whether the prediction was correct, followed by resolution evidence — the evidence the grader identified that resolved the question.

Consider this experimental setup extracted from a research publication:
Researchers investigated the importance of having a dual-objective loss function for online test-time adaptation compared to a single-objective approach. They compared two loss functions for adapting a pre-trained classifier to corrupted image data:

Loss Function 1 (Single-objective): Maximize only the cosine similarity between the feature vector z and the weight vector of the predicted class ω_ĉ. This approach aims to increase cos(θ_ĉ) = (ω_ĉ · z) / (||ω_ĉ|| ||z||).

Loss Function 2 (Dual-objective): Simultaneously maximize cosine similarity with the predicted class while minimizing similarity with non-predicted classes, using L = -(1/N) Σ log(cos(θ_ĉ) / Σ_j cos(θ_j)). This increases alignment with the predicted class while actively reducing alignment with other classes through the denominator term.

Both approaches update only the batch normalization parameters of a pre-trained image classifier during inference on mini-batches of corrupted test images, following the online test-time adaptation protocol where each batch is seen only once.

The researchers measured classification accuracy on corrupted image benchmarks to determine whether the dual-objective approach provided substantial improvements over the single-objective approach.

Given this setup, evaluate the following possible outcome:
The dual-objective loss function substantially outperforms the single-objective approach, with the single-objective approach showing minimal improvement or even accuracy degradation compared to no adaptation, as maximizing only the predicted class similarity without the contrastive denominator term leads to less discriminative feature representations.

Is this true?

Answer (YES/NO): NO